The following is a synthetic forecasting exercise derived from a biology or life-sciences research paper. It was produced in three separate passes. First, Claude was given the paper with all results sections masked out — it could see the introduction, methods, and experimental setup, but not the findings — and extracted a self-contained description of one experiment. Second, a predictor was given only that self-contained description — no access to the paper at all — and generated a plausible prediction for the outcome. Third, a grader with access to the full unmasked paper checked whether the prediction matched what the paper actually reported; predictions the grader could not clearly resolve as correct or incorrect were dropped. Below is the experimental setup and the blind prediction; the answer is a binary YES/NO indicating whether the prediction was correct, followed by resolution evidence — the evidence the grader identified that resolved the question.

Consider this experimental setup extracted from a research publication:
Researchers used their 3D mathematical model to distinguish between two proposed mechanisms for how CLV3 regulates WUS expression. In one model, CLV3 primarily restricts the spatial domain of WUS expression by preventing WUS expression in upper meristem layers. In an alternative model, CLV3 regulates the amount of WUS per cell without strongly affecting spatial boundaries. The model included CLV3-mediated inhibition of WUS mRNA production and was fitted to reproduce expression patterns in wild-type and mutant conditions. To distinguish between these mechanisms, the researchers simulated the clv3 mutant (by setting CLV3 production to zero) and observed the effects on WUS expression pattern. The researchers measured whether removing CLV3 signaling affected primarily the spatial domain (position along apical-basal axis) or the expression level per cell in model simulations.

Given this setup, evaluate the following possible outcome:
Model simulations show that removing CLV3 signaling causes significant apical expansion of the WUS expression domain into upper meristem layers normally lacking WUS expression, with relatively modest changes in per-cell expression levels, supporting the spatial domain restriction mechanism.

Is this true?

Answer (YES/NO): NO